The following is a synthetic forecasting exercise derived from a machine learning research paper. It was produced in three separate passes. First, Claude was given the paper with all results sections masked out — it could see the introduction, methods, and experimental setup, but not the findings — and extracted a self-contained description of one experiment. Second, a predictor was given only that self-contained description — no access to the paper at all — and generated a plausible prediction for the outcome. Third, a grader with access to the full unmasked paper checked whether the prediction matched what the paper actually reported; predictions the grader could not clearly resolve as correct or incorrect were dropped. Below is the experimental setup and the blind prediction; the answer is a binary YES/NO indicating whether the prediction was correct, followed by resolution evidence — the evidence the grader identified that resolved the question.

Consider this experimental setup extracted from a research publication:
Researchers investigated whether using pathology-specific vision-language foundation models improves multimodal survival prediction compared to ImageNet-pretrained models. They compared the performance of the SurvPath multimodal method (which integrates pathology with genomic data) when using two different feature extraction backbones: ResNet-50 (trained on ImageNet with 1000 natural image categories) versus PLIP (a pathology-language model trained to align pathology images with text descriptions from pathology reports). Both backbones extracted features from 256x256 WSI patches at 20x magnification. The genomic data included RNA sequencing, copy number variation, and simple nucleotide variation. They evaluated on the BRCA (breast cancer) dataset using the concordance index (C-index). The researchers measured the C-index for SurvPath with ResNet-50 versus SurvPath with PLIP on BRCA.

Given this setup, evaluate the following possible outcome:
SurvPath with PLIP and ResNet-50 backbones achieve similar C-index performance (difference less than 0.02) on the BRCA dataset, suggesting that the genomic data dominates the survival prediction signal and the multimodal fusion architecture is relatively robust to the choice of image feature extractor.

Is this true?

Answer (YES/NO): YES